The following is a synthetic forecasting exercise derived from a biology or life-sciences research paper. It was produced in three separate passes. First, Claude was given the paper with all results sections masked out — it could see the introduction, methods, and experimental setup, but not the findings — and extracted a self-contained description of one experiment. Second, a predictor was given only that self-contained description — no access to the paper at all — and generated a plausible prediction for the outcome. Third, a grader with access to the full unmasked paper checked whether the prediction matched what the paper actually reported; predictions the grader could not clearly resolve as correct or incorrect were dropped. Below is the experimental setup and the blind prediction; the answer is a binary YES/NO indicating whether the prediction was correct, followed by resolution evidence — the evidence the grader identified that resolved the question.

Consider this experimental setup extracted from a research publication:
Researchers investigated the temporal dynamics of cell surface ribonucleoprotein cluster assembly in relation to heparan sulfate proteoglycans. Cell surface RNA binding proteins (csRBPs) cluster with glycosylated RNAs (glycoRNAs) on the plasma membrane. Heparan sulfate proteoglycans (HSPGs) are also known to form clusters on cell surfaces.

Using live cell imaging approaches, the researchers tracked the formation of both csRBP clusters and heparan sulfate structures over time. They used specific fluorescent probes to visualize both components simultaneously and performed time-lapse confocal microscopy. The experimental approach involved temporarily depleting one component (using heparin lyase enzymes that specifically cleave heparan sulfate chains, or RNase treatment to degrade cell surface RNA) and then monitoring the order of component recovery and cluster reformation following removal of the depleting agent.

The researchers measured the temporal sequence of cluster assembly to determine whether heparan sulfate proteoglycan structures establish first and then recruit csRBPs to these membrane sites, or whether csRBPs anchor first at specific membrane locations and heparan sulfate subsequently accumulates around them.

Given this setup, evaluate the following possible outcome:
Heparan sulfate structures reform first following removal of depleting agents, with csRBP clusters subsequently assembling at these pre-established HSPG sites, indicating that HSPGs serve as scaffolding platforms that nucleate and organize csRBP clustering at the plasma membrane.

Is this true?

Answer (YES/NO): YES